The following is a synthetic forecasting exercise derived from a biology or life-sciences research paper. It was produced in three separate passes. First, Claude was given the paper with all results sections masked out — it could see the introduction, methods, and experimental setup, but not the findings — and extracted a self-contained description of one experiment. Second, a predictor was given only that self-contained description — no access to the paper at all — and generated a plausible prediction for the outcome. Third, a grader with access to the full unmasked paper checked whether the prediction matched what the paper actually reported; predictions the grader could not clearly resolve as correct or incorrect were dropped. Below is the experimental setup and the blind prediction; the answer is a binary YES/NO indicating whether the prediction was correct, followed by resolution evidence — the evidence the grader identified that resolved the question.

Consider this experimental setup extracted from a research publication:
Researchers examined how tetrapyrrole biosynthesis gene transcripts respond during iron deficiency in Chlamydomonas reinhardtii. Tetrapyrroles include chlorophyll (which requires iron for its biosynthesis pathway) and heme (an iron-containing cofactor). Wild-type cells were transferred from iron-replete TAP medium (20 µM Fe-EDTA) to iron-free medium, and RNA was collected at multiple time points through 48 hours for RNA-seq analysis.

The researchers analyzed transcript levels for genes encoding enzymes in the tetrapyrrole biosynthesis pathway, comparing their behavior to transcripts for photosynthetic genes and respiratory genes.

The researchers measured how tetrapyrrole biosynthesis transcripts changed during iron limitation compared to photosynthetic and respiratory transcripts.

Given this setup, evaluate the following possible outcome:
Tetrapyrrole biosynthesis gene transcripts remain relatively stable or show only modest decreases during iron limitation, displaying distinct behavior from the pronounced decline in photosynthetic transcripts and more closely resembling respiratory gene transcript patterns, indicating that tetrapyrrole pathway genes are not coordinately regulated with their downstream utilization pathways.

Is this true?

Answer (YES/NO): NO